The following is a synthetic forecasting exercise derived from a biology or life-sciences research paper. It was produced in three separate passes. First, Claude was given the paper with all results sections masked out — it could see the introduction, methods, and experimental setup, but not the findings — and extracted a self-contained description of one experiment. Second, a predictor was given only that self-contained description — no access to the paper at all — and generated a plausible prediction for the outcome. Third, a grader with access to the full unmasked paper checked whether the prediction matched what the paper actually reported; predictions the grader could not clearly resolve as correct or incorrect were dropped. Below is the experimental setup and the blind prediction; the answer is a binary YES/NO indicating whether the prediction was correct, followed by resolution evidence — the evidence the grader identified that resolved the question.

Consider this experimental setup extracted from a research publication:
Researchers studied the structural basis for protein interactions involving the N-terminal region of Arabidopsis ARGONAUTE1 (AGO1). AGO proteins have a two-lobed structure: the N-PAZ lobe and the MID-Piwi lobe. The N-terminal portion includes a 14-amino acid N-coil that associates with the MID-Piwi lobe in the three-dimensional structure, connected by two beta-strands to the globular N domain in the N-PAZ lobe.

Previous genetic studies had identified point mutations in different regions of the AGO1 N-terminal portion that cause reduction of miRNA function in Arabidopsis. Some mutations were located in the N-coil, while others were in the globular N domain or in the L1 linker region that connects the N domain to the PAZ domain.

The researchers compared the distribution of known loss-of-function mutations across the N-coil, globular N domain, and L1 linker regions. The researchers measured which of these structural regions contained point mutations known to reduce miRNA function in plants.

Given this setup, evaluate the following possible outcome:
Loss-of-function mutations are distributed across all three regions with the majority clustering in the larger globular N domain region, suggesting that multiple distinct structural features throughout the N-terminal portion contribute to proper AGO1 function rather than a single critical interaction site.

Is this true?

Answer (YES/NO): NO